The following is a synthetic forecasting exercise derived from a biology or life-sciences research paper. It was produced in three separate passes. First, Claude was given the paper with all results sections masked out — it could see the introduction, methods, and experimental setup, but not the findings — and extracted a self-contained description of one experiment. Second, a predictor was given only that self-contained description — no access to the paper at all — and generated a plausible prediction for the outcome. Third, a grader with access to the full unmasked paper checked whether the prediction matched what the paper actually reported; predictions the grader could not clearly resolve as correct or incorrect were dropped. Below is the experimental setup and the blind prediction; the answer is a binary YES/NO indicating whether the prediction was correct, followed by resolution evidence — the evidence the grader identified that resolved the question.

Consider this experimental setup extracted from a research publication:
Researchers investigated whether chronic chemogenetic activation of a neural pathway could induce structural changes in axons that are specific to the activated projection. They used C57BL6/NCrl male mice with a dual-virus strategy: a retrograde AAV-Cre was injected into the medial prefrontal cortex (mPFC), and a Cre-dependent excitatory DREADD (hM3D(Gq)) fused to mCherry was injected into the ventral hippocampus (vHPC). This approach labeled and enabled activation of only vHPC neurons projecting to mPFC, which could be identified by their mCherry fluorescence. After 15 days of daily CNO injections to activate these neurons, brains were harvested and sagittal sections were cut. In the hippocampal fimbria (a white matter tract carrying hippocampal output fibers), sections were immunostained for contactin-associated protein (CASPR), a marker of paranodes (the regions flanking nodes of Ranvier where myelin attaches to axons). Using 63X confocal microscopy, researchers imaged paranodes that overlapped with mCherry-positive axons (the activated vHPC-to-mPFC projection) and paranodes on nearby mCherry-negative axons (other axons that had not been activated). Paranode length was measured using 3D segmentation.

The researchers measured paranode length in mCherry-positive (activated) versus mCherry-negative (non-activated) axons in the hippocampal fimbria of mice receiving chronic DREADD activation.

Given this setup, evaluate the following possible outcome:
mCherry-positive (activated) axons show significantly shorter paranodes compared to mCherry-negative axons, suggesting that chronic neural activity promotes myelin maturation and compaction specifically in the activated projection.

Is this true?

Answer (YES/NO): NO